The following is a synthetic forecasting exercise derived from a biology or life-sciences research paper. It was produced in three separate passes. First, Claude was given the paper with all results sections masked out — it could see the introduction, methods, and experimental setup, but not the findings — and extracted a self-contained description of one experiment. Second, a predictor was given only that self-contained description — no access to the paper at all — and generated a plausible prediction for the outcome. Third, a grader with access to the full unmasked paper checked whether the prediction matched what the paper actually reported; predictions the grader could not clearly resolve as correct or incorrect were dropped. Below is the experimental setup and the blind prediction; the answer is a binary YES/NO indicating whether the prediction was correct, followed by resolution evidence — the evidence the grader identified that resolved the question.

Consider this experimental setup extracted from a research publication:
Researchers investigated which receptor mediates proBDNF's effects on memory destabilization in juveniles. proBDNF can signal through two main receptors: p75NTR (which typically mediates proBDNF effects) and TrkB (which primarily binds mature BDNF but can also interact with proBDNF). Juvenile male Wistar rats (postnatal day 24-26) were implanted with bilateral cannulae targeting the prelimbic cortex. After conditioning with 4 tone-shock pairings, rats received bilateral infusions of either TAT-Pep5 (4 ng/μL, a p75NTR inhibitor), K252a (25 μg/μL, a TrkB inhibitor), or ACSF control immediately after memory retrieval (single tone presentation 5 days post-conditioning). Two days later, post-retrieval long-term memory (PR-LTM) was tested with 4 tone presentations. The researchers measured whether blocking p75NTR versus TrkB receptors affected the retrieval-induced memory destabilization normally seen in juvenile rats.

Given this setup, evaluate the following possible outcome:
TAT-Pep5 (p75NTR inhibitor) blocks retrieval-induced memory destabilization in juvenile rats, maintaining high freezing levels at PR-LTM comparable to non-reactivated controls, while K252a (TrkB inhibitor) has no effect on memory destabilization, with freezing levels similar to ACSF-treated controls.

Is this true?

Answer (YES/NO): YES